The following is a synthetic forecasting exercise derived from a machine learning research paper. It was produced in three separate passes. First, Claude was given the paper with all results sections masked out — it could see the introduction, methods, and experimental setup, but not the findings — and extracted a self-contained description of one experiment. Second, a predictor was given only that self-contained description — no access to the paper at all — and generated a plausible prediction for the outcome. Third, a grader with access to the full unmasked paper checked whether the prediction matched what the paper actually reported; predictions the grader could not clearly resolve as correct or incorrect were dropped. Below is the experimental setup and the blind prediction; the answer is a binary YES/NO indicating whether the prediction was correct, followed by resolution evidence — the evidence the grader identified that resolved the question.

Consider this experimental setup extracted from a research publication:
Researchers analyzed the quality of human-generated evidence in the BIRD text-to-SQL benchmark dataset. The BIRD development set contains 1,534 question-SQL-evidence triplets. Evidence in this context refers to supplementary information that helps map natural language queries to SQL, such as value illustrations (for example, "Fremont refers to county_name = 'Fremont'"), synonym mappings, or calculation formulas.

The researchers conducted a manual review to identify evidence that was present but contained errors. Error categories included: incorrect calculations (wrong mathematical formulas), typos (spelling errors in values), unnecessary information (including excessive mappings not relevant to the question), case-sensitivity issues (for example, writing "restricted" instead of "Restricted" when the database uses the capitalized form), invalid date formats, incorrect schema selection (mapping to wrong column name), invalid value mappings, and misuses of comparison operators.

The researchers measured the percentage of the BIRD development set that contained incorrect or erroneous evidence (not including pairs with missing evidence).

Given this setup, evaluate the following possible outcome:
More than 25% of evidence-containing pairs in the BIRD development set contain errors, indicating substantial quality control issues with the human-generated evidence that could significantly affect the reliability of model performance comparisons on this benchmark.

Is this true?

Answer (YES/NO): NO